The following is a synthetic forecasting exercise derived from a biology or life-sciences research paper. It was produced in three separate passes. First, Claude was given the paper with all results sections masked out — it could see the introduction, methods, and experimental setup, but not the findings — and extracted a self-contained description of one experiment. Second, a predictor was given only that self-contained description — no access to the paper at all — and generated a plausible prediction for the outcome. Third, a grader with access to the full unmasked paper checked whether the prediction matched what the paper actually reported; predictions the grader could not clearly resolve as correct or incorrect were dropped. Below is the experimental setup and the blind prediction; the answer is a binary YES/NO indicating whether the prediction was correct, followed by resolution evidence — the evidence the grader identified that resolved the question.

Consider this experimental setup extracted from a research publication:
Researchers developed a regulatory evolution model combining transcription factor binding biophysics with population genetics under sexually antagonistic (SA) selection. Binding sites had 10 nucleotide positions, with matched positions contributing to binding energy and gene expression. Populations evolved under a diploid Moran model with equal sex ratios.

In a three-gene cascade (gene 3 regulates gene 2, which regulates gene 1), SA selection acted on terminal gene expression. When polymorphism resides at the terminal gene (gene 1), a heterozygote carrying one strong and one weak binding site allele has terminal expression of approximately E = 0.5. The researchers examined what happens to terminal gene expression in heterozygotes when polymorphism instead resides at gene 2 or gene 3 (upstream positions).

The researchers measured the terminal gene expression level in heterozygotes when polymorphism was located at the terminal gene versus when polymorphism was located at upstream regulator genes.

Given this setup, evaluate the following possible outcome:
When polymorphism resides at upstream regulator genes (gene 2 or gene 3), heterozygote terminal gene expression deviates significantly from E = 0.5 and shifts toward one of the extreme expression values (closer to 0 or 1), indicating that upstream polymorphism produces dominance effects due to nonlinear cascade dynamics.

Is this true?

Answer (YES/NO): YES